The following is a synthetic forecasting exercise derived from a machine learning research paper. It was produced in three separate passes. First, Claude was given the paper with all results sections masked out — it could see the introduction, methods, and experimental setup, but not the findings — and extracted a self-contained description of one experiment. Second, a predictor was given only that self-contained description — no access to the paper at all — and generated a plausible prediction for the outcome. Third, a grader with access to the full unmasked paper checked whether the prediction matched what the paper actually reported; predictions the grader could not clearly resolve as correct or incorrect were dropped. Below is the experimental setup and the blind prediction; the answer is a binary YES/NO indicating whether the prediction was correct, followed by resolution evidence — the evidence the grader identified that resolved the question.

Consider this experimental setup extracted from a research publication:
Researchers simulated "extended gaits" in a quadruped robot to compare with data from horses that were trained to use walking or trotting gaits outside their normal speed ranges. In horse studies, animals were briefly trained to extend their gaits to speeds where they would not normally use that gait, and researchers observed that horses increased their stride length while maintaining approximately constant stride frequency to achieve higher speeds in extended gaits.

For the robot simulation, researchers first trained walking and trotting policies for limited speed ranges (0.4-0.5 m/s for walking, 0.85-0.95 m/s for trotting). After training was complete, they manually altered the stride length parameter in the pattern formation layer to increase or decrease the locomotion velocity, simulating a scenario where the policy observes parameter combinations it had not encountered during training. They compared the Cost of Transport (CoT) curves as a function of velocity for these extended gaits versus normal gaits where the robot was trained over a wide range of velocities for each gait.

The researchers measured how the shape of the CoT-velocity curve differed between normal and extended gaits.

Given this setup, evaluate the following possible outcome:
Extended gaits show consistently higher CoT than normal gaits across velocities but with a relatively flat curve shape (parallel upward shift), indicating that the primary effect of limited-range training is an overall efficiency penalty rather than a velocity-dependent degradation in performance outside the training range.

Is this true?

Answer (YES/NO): NO